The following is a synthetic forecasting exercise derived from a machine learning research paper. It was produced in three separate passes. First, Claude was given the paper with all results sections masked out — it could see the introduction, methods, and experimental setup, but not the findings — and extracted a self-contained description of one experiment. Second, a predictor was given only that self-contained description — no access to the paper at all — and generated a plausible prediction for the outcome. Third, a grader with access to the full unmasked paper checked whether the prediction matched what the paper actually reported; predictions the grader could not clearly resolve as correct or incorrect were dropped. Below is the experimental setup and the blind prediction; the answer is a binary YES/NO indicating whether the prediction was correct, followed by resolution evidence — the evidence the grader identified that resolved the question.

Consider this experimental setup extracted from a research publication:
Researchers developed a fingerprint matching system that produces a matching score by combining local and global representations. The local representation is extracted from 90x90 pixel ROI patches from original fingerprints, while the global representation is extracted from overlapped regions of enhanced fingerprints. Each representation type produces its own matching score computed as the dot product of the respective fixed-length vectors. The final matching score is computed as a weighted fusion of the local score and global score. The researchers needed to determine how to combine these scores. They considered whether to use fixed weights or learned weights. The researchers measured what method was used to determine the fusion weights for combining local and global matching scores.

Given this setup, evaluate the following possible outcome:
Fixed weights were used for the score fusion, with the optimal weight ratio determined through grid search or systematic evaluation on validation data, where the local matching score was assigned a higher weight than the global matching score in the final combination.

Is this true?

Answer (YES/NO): NO